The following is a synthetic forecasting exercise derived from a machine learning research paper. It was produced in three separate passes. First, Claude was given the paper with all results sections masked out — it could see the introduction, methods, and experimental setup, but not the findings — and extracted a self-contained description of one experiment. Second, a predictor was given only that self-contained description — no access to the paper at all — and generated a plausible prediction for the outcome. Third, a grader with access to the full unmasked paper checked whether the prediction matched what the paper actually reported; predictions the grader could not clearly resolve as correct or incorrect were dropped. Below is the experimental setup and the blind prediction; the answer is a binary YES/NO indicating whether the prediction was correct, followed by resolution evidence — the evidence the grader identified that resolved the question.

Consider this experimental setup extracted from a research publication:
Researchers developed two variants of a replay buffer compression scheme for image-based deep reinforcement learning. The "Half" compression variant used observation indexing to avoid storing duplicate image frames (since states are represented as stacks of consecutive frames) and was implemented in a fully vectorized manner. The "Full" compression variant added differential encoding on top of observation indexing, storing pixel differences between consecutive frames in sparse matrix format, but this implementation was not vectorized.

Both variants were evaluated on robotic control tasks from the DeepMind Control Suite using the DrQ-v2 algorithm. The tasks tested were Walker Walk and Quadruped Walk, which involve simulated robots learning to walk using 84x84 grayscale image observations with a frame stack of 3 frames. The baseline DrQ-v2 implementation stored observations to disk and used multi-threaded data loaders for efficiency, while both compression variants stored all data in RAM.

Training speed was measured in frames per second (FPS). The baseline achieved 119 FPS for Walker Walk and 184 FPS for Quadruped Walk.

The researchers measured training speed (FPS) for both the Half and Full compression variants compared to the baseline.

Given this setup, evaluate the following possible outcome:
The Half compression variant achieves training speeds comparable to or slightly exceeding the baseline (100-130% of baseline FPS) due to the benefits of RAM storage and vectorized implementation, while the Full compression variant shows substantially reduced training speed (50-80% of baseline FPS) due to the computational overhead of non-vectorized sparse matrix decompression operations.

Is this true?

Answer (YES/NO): NO